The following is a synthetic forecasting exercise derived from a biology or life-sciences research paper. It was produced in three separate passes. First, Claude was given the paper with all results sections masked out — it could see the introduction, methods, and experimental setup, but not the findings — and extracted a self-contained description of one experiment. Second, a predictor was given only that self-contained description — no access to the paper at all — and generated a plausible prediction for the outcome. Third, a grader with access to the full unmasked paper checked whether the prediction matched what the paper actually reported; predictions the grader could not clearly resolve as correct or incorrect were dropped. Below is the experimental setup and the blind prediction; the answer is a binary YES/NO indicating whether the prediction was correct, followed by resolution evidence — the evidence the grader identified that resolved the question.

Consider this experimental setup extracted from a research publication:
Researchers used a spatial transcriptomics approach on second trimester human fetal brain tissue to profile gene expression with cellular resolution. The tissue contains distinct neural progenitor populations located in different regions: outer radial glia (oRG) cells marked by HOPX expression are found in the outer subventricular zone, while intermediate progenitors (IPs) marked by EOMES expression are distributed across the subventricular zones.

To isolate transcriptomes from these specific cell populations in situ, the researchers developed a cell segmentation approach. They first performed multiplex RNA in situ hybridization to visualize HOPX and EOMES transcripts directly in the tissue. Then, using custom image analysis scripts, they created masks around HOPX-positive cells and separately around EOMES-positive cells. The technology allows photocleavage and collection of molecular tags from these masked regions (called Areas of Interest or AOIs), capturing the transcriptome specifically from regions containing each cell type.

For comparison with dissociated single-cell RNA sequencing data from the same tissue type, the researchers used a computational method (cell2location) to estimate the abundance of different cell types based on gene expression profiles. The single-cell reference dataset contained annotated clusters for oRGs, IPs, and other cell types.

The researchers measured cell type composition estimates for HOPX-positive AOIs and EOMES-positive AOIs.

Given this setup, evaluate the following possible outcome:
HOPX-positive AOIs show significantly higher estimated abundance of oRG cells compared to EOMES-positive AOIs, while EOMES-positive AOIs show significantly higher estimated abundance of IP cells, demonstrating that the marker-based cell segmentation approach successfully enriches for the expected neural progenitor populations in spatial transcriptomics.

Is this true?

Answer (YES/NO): YES